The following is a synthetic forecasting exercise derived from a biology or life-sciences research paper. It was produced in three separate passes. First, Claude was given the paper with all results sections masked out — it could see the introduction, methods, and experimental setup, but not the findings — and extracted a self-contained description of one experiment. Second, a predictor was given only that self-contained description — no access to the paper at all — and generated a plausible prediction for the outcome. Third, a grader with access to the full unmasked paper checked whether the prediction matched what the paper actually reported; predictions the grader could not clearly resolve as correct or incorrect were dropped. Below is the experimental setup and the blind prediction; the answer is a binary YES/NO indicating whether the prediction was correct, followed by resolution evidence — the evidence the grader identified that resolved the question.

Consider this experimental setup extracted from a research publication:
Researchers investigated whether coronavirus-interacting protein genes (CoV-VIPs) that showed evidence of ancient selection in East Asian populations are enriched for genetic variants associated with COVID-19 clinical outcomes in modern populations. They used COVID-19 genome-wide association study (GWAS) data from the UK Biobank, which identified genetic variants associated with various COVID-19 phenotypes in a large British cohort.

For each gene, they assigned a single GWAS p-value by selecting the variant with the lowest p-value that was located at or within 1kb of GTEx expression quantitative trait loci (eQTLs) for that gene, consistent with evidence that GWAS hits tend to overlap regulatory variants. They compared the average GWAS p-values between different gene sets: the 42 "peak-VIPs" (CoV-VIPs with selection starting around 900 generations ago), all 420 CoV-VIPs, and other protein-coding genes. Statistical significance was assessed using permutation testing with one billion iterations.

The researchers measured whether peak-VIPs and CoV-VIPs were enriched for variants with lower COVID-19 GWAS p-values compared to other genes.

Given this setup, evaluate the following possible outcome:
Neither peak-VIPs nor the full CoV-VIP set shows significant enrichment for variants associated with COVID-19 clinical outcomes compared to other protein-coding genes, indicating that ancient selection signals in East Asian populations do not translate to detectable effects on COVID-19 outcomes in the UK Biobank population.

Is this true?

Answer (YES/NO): NO